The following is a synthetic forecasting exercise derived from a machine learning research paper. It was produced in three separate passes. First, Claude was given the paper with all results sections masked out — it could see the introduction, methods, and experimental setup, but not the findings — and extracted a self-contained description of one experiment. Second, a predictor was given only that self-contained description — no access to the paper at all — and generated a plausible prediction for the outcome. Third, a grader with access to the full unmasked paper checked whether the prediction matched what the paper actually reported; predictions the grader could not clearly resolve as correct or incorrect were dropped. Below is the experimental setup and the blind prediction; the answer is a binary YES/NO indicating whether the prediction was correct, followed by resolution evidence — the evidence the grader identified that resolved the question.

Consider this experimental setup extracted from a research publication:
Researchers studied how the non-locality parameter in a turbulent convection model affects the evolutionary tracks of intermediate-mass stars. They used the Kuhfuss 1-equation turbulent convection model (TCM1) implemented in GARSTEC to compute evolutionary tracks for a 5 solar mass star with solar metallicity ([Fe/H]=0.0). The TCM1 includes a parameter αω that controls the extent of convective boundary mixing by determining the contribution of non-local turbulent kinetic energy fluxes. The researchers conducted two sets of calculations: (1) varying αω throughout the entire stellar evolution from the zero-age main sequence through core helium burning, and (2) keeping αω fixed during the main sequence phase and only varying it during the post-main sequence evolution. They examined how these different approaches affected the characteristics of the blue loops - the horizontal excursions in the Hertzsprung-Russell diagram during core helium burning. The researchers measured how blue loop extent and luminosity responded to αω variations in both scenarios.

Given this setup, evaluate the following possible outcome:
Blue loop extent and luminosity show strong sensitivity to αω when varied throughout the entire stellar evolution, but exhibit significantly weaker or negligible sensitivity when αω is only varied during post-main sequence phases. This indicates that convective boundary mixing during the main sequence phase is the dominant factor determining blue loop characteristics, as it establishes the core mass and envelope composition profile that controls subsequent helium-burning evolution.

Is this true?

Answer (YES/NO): YES